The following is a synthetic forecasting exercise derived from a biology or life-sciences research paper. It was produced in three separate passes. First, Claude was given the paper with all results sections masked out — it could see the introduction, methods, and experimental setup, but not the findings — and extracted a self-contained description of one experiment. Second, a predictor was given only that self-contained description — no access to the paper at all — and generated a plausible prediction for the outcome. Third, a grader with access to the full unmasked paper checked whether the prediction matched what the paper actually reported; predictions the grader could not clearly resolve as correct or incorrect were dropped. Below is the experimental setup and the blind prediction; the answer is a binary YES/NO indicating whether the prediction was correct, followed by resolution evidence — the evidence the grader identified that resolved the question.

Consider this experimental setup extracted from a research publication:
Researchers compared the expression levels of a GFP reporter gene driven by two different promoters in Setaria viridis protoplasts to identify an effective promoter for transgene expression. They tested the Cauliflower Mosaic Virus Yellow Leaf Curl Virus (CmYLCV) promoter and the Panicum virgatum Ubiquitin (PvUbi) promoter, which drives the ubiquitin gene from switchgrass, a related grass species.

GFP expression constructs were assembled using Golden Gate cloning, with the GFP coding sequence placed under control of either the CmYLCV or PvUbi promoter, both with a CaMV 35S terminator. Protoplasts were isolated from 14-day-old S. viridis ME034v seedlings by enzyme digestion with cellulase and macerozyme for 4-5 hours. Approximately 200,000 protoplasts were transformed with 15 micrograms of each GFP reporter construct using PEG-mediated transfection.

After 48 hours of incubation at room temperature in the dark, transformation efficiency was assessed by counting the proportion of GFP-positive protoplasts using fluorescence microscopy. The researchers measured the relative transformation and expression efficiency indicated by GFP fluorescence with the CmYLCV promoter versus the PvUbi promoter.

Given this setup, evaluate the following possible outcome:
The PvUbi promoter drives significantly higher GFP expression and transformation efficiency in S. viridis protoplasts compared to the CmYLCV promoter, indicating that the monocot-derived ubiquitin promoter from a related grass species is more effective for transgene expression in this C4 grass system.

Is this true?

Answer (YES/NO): NO